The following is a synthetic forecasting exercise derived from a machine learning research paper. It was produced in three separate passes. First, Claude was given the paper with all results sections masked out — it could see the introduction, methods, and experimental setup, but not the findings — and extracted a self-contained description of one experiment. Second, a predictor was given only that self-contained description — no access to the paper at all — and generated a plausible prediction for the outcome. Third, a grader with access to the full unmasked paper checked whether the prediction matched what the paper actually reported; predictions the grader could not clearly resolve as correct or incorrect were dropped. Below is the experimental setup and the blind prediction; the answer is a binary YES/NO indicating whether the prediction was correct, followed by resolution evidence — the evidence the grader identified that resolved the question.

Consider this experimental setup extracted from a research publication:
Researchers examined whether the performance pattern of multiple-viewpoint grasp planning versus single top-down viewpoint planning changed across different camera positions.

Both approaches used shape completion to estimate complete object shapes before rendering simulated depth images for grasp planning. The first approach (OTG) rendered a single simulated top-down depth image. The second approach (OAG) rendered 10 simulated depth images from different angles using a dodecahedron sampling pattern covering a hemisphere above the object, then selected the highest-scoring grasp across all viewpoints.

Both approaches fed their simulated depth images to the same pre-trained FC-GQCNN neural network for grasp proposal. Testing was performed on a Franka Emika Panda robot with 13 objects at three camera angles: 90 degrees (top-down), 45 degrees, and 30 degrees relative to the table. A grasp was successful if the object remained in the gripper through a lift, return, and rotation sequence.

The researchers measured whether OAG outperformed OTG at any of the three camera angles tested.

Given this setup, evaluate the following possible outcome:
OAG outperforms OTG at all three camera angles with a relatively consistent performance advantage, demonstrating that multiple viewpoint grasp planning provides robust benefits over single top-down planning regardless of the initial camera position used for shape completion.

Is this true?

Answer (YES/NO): NO